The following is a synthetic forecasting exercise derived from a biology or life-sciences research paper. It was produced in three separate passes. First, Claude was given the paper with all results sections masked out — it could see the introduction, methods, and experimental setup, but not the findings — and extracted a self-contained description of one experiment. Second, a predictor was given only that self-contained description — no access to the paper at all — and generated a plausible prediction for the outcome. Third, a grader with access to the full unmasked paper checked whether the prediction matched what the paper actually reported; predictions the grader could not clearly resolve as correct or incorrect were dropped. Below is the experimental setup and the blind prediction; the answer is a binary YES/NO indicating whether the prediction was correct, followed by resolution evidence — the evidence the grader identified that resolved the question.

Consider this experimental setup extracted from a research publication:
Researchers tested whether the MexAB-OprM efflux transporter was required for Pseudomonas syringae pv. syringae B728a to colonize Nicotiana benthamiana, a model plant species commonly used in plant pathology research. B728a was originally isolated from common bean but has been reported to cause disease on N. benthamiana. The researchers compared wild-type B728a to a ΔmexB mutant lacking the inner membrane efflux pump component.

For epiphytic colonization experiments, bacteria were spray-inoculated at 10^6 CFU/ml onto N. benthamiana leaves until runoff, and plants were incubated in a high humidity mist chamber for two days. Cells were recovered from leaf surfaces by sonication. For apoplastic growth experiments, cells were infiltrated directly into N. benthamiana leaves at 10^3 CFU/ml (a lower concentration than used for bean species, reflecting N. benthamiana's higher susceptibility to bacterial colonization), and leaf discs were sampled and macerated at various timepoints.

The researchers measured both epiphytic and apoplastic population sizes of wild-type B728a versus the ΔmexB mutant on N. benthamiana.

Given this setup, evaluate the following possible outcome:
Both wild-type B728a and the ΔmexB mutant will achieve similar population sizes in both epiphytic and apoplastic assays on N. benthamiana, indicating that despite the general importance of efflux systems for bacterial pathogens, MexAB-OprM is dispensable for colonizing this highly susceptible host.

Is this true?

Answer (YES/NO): YES